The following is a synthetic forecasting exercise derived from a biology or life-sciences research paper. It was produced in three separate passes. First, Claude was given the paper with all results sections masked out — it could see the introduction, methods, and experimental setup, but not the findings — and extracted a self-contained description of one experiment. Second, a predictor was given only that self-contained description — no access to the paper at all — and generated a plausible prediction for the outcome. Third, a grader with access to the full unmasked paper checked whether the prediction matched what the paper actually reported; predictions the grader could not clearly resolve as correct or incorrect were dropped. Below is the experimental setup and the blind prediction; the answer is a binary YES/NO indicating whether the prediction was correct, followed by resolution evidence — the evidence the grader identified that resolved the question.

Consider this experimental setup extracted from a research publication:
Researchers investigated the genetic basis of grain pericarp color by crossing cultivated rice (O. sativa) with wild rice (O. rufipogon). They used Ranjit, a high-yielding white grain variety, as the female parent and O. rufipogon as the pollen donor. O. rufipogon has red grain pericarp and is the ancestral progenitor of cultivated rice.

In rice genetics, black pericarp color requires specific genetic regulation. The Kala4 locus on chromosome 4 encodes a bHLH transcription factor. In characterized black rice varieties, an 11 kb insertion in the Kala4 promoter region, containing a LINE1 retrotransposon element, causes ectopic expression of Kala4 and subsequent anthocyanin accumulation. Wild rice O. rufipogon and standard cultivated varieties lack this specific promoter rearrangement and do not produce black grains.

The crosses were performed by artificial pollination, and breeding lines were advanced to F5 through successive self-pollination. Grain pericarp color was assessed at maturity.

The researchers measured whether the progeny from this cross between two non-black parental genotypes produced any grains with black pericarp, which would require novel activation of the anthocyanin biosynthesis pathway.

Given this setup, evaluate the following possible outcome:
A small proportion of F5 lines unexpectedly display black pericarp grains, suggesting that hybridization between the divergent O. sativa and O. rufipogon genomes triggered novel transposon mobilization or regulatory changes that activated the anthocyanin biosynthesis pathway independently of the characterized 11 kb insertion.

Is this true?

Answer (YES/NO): NO